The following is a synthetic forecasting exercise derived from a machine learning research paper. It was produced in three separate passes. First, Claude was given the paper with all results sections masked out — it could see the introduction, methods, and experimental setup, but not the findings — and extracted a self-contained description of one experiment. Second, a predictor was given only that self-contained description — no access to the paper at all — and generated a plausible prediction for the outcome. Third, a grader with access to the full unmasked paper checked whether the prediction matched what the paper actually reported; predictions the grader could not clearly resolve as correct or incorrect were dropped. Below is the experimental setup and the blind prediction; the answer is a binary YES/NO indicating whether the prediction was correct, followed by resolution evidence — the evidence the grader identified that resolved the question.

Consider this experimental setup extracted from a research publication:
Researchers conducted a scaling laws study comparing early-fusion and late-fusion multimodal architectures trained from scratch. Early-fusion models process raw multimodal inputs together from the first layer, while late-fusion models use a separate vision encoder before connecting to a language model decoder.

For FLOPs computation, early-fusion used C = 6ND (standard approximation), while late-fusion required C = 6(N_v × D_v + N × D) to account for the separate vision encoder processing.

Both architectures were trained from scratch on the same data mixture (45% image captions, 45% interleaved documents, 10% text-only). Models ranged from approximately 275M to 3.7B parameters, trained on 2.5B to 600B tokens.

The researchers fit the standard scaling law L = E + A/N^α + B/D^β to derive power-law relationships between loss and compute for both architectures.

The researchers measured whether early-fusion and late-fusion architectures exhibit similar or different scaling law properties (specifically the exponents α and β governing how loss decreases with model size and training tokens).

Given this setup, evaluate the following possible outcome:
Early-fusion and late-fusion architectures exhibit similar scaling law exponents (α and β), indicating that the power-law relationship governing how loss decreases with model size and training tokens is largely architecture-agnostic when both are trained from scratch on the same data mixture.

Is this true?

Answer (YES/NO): YES